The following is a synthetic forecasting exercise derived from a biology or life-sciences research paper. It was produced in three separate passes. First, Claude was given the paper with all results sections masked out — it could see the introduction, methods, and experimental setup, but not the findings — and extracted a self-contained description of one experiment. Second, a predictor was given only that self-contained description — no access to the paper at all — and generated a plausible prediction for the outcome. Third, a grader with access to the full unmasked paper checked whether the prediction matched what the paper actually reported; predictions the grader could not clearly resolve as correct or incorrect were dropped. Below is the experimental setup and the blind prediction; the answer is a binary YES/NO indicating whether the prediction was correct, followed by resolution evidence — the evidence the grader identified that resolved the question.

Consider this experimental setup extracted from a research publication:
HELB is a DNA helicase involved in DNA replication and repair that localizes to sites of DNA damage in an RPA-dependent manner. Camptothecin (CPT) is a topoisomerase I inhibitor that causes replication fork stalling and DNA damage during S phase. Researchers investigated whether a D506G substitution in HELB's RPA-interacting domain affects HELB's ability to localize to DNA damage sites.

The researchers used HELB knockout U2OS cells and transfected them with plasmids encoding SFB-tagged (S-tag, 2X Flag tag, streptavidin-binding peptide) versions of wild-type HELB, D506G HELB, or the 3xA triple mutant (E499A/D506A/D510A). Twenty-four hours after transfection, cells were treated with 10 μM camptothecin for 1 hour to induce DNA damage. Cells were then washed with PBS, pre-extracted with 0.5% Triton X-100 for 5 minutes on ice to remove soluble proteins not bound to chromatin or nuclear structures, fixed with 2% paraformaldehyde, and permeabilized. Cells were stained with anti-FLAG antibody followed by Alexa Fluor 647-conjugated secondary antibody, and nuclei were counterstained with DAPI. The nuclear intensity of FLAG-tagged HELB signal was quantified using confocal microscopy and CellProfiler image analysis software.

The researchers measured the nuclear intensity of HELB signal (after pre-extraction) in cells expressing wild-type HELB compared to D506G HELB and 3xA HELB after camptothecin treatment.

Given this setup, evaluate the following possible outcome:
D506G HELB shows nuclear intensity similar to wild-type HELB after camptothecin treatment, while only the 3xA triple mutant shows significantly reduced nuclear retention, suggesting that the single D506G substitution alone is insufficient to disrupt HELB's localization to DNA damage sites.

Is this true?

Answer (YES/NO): NO